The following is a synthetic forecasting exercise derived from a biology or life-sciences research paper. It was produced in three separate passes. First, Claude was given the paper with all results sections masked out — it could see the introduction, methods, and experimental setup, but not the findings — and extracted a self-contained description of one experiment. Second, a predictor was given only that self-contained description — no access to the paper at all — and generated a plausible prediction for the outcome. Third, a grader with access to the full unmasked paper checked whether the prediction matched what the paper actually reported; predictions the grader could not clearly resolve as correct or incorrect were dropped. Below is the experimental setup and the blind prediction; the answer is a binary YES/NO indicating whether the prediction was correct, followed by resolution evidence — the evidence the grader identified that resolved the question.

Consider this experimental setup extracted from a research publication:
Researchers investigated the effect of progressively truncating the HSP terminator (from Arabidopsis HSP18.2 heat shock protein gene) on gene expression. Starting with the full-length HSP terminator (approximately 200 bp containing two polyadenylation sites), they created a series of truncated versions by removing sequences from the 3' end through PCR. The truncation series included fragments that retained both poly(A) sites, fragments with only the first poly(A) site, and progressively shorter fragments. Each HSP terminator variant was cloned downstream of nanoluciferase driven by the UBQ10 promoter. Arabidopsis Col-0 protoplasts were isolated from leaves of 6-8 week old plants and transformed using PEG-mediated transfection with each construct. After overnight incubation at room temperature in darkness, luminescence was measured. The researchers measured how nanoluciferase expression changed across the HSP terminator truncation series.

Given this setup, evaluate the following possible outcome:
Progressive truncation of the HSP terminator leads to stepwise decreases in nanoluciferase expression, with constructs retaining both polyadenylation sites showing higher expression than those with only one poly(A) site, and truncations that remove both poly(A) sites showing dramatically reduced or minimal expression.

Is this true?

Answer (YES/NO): NO